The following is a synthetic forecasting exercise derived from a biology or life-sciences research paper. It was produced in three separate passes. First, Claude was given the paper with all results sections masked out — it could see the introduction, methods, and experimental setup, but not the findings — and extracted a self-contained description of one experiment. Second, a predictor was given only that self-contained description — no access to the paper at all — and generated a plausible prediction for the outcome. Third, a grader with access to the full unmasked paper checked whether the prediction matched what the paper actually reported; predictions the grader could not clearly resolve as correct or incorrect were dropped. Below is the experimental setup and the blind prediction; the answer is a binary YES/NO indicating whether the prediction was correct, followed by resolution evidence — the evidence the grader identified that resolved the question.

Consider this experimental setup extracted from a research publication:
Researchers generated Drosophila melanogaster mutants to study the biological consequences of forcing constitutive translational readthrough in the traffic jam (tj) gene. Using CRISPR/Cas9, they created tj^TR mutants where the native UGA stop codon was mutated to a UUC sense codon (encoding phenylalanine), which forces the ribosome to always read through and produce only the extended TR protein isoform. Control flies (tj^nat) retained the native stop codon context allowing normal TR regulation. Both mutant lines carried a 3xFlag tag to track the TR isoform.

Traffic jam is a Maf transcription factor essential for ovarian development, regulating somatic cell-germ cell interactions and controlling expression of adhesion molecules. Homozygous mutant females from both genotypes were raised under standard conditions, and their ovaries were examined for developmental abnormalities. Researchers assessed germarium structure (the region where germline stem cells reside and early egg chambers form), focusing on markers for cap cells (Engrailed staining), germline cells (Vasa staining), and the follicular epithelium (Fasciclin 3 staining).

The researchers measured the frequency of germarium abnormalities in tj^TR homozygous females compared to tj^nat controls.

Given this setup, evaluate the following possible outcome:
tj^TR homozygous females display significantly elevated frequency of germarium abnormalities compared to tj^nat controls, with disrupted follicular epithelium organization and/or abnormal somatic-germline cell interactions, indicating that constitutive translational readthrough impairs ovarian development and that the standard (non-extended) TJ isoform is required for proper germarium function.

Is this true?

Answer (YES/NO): YES